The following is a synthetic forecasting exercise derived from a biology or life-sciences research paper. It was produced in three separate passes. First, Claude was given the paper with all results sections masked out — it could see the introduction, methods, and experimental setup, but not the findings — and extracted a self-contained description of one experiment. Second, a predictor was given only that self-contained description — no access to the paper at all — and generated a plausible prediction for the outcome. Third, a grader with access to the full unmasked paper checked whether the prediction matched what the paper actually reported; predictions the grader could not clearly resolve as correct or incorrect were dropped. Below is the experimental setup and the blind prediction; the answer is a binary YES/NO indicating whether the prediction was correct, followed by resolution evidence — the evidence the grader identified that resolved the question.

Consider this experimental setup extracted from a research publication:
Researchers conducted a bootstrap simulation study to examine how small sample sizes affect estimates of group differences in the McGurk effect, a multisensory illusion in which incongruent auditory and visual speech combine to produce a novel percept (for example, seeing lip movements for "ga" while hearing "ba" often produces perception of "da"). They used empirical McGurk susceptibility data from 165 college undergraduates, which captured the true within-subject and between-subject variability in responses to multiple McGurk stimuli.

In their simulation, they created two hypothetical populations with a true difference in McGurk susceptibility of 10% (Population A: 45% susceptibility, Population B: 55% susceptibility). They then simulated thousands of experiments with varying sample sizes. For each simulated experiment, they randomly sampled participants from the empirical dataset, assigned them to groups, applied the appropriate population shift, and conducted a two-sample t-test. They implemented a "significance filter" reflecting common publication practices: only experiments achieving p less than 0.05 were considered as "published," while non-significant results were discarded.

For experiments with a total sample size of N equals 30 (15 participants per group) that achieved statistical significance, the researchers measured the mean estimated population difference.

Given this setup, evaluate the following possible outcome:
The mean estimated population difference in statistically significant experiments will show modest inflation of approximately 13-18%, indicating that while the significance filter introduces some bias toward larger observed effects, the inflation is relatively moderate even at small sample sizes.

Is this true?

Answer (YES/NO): NO